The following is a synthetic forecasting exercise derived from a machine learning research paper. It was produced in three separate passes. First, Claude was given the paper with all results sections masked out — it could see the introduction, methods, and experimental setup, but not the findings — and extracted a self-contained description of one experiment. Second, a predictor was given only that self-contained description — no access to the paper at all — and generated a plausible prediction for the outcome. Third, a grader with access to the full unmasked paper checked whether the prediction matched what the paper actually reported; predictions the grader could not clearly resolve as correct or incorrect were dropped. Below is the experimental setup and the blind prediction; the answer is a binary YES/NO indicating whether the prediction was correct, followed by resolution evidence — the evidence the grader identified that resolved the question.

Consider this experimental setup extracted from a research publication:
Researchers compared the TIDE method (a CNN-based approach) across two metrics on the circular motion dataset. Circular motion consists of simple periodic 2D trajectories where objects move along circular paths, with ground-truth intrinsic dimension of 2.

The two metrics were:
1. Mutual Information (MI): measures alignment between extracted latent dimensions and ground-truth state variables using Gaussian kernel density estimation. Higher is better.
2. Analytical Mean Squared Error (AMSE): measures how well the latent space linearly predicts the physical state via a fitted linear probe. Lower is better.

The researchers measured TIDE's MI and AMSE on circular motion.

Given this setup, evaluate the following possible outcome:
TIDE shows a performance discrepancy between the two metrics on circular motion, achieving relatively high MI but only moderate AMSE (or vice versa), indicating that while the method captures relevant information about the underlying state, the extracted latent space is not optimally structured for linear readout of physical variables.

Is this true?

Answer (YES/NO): NO